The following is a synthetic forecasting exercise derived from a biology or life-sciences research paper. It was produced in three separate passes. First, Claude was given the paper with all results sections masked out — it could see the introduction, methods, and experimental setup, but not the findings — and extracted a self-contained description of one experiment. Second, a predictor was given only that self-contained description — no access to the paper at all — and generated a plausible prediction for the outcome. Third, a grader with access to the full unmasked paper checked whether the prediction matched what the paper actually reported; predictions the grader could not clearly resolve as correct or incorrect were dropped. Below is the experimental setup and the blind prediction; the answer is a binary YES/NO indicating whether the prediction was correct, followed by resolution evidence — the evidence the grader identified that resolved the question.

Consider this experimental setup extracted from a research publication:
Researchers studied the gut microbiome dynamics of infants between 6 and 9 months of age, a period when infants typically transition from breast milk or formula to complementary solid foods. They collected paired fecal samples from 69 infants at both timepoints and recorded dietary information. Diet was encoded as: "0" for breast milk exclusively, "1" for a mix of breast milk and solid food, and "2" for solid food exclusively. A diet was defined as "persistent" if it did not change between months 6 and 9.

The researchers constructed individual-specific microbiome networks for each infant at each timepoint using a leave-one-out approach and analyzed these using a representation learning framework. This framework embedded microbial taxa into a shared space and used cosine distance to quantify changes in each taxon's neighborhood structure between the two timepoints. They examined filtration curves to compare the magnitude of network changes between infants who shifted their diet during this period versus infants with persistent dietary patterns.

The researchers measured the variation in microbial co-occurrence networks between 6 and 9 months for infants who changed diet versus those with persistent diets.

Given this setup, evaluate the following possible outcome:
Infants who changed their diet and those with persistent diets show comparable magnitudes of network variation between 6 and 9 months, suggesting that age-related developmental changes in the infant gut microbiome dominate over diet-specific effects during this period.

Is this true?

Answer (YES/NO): NO